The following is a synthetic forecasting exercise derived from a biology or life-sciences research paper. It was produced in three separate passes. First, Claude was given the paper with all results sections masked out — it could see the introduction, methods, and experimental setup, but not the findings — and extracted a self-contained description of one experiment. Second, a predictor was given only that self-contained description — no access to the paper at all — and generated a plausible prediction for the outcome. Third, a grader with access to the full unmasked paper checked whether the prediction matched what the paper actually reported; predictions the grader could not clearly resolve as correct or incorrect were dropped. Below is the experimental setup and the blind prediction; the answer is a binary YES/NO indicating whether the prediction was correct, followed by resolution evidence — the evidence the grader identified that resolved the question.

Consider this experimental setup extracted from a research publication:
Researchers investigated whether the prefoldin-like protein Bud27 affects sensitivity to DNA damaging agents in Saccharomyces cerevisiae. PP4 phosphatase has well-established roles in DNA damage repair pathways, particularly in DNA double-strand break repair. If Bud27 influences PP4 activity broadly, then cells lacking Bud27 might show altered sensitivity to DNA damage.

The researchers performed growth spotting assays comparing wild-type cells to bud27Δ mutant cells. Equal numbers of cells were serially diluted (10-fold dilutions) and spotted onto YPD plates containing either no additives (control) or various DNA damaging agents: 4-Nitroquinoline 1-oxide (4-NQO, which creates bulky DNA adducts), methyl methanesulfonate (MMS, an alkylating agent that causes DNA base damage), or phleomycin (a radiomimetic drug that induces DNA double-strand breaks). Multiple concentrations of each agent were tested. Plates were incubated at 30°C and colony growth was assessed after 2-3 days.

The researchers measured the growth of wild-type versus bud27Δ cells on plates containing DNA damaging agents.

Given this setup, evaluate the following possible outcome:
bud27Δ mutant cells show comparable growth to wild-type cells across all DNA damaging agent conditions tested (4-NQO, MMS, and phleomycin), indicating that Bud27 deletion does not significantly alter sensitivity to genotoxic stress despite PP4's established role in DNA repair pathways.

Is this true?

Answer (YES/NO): NO